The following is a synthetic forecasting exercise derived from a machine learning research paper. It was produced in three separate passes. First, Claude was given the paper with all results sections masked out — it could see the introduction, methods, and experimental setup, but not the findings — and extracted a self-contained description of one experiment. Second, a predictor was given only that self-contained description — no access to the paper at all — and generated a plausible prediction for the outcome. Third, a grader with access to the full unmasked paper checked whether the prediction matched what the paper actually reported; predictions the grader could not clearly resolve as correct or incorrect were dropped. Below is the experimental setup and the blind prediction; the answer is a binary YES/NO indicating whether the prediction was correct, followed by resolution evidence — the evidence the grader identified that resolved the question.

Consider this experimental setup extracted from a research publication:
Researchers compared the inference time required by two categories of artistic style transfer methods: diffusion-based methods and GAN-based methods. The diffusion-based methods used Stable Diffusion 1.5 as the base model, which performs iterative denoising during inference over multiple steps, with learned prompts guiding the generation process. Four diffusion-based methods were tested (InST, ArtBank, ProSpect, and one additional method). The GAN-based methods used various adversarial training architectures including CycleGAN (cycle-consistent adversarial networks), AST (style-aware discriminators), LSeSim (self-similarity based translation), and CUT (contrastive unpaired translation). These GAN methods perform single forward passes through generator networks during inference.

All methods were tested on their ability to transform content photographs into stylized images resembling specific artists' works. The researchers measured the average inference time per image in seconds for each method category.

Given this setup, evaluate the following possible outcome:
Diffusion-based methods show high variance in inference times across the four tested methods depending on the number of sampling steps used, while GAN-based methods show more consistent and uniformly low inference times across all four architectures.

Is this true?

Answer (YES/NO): NO